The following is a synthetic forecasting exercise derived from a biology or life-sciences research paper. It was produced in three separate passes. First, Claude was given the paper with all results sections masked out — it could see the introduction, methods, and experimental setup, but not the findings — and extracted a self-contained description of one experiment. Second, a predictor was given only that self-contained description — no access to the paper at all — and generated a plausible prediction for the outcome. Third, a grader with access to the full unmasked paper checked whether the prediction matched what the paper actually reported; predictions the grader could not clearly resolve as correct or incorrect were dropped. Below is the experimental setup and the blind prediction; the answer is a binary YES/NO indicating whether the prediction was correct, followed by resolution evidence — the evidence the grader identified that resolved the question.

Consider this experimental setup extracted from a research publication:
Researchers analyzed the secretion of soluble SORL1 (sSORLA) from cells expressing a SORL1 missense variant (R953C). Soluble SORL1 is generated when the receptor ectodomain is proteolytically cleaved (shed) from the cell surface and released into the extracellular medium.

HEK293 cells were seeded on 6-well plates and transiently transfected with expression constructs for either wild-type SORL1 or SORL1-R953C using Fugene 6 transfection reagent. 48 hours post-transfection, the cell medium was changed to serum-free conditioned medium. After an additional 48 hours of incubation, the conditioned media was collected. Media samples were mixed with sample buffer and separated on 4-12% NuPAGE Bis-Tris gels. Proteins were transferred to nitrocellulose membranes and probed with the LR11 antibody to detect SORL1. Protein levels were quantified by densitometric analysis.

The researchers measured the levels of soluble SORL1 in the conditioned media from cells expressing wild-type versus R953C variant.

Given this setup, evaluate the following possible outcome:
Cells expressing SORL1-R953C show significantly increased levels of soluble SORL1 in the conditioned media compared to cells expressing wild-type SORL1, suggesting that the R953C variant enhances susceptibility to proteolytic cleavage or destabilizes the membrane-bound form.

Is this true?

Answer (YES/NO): NO